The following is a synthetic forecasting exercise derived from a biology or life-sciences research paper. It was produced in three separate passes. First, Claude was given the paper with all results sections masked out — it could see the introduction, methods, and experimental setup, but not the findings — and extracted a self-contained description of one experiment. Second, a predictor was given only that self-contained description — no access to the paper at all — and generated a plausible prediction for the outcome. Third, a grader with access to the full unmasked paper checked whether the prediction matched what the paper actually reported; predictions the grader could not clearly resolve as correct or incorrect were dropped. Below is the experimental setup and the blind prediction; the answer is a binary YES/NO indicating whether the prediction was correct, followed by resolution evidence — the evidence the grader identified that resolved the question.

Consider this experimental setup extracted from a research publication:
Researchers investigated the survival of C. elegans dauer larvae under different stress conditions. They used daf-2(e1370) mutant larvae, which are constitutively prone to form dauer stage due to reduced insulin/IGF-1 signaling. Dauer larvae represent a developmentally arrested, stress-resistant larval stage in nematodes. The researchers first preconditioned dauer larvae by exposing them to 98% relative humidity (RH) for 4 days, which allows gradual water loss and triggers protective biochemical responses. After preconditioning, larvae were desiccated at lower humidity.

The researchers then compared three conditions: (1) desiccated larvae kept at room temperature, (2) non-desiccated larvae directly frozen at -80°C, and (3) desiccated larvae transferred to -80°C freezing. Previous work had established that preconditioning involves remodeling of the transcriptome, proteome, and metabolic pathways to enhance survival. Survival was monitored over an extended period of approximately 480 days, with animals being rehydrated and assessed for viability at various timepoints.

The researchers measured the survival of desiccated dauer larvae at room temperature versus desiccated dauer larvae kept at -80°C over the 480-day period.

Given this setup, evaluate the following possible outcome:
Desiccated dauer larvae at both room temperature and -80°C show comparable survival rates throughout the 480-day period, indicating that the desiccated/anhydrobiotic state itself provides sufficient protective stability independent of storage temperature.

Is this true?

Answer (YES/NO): NO